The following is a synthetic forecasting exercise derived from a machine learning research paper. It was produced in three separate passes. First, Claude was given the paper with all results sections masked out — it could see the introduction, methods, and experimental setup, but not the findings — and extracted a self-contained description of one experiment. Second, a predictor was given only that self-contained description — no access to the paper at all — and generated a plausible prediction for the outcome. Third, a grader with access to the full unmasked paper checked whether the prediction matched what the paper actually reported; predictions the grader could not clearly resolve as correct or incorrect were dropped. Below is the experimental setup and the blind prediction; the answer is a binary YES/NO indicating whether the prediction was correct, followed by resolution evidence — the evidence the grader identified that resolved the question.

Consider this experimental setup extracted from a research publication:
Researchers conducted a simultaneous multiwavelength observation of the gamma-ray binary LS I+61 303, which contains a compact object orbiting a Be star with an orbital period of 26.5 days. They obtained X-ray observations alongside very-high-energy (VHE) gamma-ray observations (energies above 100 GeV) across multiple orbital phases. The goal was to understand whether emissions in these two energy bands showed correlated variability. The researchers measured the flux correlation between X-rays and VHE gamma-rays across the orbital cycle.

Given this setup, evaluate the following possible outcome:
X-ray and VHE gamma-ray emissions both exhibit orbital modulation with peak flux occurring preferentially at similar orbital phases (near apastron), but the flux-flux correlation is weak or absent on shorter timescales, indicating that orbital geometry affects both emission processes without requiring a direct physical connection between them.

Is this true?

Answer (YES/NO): NO